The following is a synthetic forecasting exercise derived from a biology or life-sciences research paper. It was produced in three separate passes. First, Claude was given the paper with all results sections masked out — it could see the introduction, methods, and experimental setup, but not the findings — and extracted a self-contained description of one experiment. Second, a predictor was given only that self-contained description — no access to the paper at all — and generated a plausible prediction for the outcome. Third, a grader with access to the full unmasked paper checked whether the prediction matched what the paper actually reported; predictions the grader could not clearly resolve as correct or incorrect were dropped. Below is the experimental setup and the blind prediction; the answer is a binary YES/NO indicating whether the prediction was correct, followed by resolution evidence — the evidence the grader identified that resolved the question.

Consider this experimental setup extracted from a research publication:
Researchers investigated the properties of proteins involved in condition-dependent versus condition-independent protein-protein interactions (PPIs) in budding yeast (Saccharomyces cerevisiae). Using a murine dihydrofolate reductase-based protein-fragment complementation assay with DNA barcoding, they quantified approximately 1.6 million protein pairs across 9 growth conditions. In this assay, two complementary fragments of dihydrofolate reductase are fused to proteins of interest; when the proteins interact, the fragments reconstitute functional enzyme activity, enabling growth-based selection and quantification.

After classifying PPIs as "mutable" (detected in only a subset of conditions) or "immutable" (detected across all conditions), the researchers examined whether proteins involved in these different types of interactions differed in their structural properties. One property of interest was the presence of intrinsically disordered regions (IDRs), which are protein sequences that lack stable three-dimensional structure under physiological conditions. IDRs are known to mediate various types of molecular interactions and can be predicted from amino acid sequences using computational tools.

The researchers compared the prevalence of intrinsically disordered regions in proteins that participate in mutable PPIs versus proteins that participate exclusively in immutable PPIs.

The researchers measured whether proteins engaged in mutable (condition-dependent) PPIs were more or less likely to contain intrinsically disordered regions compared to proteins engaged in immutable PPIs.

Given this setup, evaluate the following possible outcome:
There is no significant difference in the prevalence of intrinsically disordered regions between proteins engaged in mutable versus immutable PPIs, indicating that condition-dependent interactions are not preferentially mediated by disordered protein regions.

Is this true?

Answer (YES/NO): NO